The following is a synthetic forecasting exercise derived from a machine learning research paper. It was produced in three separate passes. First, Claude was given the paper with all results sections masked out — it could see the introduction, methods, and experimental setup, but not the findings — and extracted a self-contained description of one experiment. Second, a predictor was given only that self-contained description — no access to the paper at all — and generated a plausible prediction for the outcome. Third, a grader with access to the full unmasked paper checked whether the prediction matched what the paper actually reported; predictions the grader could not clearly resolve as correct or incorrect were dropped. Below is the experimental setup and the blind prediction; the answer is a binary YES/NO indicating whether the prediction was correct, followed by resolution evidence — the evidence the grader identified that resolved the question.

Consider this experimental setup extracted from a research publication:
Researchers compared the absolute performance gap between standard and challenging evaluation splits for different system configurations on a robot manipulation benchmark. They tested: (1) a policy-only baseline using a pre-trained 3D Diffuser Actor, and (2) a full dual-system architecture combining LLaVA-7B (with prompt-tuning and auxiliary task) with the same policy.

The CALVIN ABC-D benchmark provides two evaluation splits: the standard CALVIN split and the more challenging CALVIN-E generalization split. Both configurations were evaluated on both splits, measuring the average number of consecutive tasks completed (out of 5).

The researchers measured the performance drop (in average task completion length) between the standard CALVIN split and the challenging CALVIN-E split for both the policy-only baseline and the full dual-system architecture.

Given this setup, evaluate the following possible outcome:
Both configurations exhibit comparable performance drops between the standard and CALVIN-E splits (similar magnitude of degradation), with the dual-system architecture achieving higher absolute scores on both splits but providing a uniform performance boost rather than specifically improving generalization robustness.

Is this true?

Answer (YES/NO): NO